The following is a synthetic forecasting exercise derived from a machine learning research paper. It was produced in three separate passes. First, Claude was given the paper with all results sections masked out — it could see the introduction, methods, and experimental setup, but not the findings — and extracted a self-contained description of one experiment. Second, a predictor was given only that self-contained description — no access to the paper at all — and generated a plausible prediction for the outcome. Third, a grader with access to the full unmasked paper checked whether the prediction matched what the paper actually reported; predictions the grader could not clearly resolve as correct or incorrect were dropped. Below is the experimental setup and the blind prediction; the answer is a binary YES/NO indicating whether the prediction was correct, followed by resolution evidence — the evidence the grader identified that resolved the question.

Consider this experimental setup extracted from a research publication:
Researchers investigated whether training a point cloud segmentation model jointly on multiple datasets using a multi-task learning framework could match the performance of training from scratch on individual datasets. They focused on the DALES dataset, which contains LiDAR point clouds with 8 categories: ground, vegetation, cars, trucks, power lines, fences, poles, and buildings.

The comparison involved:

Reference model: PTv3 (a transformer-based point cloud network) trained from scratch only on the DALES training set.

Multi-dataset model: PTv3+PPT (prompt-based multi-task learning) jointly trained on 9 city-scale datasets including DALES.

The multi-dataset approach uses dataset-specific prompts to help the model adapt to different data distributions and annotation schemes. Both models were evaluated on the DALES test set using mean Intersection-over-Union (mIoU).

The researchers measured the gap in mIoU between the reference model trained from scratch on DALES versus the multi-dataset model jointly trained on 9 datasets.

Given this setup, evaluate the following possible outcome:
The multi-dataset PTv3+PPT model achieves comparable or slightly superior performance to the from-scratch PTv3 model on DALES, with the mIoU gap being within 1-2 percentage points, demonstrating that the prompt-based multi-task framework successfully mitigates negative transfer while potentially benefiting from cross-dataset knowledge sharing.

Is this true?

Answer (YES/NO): NO